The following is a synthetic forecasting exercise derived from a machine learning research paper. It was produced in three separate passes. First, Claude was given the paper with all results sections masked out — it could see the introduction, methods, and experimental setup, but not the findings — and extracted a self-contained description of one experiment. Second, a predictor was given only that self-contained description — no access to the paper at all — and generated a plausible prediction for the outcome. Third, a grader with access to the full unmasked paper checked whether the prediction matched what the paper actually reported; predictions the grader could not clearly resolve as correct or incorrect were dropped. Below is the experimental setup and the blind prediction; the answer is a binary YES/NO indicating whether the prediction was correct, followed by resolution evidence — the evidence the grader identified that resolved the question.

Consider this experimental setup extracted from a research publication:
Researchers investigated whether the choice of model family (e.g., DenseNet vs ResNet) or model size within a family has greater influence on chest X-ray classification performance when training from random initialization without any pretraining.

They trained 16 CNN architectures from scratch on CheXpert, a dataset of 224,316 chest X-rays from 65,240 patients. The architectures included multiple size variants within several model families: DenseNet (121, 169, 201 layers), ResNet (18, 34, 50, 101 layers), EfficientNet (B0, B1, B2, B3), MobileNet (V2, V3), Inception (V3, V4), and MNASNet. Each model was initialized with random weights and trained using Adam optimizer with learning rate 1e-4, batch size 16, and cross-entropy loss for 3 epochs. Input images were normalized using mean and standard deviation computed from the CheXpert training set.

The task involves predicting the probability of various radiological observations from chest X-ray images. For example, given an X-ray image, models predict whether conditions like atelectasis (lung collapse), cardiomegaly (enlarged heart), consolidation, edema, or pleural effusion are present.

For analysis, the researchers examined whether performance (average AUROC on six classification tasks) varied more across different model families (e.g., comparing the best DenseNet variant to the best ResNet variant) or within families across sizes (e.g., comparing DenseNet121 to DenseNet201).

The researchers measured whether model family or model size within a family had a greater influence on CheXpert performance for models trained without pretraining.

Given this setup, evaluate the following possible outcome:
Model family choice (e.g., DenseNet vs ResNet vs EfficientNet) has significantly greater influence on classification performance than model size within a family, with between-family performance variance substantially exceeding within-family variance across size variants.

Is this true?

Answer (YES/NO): YES